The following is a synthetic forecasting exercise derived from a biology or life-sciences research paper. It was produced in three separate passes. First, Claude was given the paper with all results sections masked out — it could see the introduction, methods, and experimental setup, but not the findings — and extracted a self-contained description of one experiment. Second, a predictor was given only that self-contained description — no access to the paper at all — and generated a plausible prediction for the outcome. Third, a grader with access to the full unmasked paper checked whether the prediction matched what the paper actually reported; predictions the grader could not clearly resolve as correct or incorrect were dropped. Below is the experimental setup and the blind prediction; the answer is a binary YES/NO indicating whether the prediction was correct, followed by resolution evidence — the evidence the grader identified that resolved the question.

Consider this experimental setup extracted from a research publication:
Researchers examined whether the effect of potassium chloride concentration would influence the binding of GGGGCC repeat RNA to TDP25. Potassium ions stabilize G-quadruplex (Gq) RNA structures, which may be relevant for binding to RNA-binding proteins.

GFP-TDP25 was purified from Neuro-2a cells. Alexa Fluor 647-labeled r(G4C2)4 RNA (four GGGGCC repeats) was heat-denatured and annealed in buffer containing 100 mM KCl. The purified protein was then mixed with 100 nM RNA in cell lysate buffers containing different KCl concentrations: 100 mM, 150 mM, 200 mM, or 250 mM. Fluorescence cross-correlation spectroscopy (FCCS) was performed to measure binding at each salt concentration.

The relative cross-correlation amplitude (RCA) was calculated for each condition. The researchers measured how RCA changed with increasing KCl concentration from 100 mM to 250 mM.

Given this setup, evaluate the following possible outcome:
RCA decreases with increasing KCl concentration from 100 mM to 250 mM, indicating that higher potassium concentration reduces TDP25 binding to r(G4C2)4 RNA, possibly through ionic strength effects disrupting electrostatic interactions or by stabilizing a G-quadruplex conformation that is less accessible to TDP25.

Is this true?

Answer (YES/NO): NO